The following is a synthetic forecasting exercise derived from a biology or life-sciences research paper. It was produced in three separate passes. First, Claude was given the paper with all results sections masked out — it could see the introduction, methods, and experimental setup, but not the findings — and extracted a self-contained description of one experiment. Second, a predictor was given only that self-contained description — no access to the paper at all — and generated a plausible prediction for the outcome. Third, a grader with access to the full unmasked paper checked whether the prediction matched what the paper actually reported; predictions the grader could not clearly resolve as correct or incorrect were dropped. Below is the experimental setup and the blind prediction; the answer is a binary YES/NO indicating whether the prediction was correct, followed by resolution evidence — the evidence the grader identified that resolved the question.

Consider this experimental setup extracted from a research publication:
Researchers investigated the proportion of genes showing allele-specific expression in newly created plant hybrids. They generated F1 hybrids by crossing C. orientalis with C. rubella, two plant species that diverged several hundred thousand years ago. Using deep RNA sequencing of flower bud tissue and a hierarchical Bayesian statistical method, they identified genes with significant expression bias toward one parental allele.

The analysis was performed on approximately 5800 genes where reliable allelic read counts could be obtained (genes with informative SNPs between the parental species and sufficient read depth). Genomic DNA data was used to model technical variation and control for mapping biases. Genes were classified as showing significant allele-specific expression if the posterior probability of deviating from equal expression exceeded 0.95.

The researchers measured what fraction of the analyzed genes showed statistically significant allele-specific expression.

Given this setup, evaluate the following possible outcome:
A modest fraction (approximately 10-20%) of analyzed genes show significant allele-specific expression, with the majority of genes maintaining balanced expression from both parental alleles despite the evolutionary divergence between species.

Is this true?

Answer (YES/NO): NO